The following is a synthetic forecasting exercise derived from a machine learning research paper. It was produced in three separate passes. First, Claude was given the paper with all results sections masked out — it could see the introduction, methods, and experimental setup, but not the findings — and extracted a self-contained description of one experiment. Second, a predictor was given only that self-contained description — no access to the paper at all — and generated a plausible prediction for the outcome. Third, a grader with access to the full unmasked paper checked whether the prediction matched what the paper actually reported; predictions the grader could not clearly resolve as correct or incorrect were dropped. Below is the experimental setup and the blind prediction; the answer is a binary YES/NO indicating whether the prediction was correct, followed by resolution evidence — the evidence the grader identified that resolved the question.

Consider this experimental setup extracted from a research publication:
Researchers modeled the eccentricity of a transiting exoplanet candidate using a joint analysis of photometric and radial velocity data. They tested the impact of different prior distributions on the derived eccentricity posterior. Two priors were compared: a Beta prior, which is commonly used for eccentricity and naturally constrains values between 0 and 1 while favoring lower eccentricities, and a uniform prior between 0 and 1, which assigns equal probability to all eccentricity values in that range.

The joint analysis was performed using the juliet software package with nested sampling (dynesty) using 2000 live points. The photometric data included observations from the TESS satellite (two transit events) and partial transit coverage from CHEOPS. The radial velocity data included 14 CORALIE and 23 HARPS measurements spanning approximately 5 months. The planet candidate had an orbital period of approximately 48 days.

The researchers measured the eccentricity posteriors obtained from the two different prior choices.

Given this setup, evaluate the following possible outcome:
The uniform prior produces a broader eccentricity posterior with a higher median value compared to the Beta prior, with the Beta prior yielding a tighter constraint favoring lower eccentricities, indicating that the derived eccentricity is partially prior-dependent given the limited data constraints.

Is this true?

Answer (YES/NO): NO